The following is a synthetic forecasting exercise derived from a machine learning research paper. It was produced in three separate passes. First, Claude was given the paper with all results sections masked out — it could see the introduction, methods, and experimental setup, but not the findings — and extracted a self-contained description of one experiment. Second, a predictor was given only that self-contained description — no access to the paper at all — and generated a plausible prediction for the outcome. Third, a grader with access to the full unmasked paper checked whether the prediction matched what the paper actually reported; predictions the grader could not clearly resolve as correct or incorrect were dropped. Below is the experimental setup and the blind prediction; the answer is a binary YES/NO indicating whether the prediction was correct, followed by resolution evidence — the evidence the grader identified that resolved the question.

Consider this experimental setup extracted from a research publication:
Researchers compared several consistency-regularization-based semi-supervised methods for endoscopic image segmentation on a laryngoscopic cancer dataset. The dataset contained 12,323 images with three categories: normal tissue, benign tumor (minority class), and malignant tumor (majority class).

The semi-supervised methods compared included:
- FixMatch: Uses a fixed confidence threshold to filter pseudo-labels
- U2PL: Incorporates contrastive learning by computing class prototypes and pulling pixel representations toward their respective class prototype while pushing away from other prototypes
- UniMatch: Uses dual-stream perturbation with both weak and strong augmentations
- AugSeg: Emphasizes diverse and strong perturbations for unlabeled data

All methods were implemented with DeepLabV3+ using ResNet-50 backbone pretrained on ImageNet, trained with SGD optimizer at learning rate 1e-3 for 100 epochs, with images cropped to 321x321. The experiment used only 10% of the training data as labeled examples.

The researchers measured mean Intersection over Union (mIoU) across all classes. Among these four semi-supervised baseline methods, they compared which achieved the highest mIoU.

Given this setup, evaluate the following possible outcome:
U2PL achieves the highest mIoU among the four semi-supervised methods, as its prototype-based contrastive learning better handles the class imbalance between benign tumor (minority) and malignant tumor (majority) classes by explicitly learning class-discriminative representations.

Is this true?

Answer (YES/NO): NO